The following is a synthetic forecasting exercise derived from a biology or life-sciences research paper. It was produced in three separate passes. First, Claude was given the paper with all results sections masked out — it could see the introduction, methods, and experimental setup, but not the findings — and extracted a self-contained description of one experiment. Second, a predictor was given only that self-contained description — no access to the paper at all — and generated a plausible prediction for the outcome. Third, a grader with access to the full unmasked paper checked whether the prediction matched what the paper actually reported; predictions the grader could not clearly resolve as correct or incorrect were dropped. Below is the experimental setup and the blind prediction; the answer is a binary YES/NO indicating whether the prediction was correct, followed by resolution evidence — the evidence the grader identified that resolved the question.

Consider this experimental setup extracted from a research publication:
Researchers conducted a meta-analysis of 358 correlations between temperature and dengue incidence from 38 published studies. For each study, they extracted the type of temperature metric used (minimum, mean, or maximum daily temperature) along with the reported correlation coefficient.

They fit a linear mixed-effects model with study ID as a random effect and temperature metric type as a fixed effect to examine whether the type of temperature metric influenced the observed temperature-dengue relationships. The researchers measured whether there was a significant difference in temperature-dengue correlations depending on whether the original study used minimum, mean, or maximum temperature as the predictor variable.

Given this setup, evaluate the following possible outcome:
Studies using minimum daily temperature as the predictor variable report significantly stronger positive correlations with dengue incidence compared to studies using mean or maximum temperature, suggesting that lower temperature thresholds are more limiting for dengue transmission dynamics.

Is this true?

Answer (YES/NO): NO